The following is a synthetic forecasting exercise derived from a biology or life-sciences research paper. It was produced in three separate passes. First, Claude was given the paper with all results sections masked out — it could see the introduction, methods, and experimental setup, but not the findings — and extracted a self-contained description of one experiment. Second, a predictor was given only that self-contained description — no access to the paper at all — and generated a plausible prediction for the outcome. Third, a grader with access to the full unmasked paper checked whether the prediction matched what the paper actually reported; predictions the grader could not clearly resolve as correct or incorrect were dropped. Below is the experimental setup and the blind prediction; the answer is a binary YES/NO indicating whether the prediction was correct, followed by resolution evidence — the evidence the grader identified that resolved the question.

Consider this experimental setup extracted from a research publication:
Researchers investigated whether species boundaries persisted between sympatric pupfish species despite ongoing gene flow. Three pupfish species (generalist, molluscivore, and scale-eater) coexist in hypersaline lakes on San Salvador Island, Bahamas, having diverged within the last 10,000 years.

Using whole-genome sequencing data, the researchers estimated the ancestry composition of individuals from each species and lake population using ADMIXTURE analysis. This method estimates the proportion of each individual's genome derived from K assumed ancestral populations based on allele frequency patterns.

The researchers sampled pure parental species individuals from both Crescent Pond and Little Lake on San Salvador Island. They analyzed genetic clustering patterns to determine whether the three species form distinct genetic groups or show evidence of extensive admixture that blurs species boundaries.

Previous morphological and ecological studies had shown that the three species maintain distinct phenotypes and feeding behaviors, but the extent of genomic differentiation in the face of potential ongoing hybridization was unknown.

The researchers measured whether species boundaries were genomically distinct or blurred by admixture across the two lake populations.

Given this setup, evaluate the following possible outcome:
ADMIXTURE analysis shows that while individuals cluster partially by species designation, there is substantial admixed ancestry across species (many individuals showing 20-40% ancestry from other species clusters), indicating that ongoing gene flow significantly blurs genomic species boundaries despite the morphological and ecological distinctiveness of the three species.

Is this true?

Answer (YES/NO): NO